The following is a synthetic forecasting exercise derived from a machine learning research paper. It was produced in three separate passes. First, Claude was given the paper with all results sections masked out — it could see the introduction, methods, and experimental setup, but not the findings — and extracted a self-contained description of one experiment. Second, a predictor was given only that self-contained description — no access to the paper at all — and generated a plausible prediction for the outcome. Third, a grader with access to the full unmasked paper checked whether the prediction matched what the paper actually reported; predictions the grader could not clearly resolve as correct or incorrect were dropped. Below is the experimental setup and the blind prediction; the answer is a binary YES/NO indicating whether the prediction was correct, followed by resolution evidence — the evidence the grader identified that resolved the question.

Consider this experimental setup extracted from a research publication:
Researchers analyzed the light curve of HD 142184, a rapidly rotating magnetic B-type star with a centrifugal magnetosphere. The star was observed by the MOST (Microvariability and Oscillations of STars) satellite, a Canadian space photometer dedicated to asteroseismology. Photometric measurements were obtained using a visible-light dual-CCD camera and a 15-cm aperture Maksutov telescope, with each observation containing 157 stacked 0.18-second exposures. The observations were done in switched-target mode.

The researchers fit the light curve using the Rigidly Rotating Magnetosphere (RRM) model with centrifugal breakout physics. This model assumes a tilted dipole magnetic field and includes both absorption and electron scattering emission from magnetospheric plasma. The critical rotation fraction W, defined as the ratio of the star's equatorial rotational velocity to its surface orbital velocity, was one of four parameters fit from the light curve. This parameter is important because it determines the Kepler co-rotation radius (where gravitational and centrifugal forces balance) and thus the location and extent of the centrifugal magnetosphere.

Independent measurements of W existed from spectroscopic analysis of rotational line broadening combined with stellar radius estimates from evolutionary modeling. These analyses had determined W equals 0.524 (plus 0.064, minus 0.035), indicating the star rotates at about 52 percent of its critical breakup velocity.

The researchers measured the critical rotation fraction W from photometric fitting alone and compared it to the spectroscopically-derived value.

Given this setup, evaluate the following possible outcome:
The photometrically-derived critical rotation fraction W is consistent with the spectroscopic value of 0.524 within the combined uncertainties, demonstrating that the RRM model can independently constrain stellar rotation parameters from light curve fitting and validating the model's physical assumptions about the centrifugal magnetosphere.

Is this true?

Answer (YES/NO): NO